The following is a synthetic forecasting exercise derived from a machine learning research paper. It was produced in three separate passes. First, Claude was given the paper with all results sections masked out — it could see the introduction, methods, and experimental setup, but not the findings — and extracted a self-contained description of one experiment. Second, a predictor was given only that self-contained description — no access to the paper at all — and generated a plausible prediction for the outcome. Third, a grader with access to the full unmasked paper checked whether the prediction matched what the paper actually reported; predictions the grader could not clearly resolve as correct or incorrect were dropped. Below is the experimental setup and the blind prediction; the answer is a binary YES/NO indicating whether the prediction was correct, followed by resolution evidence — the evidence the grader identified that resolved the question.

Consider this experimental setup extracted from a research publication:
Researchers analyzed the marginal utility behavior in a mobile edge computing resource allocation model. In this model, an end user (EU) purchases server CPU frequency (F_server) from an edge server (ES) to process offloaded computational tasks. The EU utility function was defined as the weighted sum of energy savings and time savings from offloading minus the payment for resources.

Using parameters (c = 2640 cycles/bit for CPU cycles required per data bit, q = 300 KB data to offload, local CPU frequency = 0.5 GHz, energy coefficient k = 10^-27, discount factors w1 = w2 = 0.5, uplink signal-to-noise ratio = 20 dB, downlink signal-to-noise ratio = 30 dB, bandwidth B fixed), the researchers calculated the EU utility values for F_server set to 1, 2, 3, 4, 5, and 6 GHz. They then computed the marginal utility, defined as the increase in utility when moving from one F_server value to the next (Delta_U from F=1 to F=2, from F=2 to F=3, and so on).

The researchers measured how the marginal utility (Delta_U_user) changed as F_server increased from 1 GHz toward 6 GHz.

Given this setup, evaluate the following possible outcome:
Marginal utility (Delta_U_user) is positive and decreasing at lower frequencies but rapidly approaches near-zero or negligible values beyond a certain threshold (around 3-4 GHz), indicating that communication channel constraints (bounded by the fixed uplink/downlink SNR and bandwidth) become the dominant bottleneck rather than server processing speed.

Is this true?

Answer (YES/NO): NO